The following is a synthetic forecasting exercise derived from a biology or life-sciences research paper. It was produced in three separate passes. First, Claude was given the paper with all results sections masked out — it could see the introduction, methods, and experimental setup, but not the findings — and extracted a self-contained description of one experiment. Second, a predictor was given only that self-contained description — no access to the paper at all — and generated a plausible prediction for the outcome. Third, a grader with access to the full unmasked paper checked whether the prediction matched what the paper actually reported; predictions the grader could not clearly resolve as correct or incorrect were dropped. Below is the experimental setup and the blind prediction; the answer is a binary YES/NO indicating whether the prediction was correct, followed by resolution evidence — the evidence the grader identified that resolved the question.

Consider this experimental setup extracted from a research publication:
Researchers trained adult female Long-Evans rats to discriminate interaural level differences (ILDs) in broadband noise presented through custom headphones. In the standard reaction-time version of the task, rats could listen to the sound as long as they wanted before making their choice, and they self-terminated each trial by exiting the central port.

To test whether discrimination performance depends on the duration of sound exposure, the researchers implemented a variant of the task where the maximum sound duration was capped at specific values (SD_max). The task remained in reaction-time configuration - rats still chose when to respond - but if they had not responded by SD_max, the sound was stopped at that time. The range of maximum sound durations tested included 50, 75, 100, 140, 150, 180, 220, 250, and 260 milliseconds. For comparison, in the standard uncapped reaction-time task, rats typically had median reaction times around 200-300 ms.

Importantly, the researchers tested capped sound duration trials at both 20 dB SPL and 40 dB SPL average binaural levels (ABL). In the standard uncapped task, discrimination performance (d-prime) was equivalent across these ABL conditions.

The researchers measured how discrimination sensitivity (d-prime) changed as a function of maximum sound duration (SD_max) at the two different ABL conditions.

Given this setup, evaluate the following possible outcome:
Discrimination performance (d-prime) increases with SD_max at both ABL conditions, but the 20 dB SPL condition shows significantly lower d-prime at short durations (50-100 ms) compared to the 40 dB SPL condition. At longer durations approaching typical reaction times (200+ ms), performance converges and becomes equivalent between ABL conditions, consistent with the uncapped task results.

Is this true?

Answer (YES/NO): YES